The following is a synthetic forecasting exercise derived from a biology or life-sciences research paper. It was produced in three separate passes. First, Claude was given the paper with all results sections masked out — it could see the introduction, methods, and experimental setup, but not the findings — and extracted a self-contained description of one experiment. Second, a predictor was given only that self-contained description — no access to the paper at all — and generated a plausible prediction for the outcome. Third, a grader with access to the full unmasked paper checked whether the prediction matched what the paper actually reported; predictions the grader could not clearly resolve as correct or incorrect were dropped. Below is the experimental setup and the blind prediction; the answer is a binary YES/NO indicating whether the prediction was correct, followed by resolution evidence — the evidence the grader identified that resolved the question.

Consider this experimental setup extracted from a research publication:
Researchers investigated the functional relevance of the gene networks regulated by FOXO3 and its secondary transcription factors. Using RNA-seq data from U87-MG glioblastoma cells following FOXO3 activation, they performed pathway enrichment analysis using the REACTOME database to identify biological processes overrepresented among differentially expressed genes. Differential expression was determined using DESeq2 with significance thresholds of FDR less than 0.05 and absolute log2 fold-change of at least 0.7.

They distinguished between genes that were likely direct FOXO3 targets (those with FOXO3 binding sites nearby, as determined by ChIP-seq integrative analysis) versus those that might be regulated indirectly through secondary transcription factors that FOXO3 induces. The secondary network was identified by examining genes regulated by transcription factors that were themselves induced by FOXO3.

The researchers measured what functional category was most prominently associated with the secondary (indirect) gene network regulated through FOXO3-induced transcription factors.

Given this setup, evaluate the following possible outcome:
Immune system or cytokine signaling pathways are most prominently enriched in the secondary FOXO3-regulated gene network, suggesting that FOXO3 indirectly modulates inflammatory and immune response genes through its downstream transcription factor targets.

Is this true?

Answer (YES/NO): NO